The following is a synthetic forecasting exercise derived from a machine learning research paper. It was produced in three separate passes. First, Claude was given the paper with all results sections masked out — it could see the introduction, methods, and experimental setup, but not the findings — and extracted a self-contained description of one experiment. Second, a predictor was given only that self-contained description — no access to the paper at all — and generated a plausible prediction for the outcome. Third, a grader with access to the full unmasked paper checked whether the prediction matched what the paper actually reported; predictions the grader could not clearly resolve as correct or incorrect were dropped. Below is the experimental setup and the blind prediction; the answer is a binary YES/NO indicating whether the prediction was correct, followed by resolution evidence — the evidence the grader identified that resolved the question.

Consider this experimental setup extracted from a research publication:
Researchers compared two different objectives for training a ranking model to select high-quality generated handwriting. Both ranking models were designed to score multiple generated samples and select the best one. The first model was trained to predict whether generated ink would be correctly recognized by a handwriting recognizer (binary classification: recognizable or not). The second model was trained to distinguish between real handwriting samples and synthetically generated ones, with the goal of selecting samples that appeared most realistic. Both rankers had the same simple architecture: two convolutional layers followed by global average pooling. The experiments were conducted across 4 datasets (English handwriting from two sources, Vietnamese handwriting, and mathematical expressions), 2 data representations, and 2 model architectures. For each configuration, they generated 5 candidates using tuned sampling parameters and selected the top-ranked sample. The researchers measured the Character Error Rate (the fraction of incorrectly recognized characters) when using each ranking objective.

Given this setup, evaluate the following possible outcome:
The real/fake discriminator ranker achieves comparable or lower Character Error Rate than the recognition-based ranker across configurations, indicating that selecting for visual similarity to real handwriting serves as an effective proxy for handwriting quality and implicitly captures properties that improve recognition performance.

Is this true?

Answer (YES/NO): NO